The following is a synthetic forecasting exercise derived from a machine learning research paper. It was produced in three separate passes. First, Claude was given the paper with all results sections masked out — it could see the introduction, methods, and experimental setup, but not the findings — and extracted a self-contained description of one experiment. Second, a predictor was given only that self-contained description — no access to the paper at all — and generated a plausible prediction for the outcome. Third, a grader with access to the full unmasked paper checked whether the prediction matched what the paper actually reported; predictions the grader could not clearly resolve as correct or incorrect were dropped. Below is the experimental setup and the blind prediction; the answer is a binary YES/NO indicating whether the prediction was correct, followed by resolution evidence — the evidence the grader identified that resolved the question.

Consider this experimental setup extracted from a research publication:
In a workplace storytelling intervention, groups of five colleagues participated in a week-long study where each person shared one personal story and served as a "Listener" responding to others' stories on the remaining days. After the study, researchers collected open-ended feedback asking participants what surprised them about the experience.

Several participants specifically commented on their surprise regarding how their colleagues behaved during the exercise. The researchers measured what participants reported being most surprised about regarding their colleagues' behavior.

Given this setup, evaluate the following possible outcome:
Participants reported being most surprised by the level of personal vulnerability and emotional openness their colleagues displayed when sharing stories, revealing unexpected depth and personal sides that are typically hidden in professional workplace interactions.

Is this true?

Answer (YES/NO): YES